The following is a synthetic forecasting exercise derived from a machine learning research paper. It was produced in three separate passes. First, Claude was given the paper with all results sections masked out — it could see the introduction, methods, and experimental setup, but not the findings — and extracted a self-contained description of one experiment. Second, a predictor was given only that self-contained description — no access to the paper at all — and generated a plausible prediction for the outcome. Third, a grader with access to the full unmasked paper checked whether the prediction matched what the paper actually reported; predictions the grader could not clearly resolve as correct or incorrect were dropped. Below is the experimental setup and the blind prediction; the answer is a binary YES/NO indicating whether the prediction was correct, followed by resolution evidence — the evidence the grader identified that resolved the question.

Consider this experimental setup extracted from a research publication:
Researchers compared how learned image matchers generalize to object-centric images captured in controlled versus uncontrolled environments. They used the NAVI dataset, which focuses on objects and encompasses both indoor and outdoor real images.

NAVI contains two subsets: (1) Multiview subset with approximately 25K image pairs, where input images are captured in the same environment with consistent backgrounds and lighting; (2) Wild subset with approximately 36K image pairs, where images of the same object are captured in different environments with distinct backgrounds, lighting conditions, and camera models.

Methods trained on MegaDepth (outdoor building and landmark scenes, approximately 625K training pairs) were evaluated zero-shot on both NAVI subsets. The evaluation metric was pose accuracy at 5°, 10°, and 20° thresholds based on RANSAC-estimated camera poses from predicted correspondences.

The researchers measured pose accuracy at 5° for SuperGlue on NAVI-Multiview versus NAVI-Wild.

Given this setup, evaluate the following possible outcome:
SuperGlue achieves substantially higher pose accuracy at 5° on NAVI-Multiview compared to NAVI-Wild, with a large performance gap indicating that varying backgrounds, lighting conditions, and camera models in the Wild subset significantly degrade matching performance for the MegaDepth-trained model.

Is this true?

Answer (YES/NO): NO